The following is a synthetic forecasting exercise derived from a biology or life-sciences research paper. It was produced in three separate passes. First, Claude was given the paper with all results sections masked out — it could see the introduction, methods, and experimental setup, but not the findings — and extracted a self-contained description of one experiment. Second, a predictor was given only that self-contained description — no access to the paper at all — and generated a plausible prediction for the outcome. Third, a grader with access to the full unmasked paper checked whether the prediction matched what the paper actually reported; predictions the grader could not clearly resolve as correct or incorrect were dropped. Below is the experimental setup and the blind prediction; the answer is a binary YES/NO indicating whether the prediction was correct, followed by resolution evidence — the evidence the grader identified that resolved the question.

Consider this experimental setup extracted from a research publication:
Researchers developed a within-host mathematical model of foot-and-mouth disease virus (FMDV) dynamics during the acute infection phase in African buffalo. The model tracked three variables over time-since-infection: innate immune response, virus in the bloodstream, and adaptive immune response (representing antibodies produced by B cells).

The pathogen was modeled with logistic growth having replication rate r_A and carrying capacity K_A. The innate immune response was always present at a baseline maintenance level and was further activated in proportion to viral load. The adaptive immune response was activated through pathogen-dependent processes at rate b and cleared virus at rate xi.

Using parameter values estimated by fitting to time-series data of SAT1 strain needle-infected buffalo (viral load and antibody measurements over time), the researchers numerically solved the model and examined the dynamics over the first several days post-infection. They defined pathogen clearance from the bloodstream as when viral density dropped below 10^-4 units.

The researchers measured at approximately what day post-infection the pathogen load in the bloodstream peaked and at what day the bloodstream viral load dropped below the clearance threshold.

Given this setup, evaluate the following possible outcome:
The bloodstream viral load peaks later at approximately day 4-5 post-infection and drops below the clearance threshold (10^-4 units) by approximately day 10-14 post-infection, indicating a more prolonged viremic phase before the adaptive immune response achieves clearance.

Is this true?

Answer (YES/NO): NO